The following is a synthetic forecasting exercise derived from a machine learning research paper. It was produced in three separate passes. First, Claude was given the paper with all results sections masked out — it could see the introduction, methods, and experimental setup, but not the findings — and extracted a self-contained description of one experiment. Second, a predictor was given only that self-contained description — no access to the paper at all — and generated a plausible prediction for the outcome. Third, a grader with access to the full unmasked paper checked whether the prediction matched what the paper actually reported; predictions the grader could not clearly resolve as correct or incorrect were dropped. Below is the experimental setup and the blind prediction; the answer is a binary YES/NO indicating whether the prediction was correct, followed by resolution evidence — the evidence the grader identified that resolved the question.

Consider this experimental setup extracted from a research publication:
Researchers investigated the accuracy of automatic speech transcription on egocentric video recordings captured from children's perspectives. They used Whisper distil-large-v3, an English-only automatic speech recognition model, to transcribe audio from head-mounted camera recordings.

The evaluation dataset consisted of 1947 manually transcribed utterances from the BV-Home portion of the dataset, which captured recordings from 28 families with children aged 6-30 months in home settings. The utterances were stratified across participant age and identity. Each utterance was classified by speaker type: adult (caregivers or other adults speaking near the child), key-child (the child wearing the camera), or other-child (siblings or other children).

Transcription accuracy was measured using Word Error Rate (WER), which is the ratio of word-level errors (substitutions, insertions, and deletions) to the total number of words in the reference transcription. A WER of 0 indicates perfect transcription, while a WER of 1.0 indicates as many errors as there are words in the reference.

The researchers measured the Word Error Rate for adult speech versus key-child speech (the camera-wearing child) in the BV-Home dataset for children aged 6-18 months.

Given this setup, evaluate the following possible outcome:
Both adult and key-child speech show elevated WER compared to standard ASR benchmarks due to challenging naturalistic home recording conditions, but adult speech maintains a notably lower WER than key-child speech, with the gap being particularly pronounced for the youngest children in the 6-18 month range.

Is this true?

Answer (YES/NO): YES